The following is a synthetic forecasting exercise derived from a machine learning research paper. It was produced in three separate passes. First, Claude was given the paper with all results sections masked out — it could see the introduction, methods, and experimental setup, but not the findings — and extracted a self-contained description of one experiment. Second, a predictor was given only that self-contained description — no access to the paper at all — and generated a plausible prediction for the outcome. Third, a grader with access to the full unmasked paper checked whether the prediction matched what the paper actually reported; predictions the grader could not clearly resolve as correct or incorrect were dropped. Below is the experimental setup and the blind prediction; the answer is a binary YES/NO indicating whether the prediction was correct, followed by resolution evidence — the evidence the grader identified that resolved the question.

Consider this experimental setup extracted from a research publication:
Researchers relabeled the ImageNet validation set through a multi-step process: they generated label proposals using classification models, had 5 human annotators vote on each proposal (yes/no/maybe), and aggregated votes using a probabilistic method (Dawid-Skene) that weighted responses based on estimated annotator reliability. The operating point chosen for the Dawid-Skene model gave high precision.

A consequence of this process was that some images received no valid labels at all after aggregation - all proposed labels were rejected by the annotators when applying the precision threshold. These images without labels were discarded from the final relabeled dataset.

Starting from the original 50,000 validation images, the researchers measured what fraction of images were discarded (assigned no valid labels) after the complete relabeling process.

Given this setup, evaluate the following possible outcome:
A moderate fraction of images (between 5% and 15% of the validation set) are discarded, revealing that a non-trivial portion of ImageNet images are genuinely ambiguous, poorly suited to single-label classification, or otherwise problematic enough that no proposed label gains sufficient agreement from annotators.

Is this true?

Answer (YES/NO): YES